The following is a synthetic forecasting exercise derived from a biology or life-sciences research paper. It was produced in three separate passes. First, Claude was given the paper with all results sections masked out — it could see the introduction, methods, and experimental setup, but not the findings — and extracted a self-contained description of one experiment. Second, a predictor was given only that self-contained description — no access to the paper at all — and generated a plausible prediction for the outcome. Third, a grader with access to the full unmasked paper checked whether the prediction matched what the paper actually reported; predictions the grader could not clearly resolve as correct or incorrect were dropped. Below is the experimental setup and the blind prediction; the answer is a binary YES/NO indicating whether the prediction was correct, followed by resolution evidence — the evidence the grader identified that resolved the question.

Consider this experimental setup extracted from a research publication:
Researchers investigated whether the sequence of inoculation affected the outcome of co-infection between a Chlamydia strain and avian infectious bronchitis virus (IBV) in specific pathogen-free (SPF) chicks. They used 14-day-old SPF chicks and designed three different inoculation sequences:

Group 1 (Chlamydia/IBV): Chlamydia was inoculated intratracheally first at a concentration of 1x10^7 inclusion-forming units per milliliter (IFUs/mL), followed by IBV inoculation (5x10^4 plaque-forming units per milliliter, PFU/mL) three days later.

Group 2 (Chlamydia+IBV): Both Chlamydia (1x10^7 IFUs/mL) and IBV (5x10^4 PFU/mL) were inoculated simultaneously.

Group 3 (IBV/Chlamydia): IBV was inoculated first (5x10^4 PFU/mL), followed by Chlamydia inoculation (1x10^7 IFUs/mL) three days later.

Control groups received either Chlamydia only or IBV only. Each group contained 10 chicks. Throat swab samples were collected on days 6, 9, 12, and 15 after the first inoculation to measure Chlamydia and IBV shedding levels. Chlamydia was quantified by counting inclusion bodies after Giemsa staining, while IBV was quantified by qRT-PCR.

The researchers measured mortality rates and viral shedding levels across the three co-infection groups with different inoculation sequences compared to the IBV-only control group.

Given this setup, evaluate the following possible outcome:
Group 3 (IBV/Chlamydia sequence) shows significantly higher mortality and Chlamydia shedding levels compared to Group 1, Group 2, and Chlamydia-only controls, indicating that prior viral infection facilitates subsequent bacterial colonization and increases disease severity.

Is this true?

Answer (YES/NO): NO